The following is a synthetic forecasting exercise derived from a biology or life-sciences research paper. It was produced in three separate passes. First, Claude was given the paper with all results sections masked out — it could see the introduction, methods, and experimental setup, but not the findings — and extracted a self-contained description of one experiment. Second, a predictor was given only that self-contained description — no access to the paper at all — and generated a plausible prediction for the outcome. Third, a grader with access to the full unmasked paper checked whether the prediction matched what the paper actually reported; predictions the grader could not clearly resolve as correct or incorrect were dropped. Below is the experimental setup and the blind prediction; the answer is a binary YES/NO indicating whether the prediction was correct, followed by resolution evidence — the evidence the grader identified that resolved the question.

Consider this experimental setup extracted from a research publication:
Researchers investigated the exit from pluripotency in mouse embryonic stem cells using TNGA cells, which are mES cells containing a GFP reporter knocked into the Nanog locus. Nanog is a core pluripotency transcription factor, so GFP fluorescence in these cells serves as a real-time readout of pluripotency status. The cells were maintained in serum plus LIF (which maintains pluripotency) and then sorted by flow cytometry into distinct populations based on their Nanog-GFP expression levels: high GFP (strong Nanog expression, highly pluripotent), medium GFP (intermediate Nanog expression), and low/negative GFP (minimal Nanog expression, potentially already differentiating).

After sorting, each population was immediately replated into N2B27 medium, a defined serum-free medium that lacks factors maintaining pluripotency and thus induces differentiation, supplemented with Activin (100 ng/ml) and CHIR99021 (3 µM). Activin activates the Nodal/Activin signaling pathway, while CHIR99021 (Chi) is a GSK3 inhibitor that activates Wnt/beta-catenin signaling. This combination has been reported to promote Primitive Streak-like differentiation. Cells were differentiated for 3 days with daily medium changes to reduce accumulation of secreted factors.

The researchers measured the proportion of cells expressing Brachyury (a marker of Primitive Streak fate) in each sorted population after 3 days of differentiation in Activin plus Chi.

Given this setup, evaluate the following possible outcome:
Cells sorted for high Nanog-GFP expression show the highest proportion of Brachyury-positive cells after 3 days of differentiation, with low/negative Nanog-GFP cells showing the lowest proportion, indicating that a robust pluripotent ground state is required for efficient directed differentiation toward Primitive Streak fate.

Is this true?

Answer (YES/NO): NO